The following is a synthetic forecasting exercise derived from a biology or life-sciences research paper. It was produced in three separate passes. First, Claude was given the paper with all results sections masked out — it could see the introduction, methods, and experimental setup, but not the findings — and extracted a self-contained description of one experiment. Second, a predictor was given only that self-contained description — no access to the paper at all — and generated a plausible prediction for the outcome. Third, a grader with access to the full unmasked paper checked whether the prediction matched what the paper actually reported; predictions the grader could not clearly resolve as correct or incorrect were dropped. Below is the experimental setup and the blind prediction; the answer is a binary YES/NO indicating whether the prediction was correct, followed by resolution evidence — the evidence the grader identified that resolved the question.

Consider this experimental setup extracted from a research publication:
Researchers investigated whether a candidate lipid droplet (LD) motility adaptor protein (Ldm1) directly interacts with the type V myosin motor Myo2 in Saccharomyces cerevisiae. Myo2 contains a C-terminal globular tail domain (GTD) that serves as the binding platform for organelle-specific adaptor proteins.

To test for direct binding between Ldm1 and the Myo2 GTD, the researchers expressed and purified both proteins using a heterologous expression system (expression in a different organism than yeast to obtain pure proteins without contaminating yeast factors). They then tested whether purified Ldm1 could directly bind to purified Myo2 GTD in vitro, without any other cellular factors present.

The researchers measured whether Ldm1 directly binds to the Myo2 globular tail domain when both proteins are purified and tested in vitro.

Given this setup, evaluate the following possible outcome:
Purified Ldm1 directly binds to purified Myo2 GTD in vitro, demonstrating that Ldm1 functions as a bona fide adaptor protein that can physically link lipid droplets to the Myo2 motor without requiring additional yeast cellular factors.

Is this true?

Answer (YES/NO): YES